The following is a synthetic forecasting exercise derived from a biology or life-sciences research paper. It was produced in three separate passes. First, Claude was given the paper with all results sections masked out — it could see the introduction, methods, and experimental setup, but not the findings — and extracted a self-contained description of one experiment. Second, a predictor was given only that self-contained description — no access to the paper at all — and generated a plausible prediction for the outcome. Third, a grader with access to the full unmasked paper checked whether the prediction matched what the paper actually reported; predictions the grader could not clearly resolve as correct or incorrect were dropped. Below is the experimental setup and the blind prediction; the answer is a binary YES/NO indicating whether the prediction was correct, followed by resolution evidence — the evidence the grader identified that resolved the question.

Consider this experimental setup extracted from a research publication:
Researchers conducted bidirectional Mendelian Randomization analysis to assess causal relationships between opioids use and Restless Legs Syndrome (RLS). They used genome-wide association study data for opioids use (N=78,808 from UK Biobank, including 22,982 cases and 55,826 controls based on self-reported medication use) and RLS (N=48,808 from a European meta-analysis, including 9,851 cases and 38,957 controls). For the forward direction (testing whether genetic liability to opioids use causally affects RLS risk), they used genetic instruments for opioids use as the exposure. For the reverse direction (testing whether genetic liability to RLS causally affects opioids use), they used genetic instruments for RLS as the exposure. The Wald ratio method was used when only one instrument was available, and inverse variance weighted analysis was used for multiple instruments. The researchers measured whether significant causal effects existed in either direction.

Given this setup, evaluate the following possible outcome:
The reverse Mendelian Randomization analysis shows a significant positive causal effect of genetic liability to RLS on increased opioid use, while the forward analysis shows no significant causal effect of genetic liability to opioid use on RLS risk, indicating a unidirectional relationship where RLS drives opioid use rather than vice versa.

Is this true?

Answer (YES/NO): NO